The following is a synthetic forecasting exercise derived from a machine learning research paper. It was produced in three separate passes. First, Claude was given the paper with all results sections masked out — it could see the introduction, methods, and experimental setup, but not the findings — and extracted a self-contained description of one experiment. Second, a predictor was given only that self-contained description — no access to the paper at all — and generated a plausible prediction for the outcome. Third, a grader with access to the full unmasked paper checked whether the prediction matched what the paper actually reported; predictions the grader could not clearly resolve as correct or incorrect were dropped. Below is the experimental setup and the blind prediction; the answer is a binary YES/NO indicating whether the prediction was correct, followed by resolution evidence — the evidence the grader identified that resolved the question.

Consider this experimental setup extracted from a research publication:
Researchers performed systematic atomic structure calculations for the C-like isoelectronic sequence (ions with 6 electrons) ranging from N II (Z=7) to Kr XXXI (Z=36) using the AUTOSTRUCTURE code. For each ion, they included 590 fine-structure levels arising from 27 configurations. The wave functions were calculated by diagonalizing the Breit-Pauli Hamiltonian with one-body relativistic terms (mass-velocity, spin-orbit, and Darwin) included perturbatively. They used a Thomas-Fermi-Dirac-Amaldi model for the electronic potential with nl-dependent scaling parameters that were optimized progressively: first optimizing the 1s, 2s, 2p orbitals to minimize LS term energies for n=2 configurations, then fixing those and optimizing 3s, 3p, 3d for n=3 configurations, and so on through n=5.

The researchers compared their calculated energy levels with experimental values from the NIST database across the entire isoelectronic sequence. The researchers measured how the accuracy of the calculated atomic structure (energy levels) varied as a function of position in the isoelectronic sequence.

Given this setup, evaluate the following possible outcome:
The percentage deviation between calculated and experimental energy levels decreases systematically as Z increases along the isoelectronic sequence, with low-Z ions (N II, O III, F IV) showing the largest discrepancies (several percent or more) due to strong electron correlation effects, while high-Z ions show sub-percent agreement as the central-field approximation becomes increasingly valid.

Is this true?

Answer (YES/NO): NO